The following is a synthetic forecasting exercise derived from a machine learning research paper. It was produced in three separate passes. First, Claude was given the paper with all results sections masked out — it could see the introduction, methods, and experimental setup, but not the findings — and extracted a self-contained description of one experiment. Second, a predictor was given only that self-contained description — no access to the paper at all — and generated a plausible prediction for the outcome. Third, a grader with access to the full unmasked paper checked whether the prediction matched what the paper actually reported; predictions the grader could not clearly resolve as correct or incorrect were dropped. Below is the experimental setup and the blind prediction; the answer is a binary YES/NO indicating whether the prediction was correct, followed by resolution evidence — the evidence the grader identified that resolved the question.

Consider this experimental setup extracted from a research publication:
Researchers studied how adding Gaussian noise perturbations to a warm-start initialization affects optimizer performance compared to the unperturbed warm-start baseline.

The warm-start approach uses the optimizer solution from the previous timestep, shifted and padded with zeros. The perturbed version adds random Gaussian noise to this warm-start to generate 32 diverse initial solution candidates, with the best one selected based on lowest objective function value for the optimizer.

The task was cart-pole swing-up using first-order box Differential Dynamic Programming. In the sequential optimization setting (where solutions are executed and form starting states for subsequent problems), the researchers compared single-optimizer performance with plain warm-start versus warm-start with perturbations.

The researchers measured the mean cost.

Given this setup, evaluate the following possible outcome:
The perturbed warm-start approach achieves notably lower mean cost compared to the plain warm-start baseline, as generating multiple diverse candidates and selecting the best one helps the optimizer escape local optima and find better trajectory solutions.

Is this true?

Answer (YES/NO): NO